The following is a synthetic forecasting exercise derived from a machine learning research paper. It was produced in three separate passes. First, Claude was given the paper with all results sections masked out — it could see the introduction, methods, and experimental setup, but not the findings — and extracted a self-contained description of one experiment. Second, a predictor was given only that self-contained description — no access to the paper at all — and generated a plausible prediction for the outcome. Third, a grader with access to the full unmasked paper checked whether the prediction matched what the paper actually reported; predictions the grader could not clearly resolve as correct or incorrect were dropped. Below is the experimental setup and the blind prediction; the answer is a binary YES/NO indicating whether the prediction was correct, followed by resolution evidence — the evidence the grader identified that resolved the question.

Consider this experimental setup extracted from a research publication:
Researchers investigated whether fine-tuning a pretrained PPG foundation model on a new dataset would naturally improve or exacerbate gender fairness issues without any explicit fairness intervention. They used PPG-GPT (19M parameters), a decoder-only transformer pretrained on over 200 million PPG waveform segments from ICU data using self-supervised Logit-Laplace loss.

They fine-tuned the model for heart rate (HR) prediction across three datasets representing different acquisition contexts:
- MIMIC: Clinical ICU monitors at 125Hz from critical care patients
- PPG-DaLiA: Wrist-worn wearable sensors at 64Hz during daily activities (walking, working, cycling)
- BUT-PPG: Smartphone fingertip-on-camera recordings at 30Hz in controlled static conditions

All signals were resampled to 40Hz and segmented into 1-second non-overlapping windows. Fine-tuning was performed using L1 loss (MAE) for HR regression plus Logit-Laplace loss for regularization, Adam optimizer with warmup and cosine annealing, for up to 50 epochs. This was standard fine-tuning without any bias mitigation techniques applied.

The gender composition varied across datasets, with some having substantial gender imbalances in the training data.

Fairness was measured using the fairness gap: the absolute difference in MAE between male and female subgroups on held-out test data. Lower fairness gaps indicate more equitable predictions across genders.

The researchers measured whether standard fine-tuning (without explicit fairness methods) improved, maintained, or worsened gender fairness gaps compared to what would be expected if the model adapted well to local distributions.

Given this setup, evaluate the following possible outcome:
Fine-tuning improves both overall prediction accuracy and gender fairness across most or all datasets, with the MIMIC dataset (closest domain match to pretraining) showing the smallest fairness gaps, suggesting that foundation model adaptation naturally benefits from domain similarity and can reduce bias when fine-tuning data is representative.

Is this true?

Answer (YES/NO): NO